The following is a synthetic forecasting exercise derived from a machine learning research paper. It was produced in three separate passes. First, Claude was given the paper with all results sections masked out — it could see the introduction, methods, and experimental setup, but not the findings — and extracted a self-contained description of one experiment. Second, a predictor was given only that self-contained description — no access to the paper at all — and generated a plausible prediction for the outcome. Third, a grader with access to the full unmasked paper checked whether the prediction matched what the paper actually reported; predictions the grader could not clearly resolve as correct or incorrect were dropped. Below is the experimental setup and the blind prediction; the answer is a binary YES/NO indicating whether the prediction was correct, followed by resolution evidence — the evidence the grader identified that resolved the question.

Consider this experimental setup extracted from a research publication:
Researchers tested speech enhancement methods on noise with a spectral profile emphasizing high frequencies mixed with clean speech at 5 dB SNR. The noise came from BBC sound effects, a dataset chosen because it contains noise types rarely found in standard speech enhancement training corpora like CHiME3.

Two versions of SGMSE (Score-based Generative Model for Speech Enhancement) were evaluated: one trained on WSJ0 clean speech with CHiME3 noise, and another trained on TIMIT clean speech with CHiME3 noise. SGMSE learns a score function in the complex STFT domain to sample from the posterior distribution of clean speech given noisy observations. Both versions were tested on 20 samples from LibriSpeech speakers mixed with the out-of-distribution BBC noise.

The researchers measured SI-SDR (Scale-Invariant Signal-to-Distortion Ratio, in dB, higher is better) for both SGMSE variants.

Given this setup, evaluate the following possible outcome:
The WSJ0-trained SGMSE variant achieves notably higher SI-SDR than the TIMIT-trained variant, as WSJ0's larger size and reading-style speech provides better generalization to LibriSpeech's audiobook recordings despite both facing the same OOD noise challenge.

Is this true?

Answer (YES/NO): NO